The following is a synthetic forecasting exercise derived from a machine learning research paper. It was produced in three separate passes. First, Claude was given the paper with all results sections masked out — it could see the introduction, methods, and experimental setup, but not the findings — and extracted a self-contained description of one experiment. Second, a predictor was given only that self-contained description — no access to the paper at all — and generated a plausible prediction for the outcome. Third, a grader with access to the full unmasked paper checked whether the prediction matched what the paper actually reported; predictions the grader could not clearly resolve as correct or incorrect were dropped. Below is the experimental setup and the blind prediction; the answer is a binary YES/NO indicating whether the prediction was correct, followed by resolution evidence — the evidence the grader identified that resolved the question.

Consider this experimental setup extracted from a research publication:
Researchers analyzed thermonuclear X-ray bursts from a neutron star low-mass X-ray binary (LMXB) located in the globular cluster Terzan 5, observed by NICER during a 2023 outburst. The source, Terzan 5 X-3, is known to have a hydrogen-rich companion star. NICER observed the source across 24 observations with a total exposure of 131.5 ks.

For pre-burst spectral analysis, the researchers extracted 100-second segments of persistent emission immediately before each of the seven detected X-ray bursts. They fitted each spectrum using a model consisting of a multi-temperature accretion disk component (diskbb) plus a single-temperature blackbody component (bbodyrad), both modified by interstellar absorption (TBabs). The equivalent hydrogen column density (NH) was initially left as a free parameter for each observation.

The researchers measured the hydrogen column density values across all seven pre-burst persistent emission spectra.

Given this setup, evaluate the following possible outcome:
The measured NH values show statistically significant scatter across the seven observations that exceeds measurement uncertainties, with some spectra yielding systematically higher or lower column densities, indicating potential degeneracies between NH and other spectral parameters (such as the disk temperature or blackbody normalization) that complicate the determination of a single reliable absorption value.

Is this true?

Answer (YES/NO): NO